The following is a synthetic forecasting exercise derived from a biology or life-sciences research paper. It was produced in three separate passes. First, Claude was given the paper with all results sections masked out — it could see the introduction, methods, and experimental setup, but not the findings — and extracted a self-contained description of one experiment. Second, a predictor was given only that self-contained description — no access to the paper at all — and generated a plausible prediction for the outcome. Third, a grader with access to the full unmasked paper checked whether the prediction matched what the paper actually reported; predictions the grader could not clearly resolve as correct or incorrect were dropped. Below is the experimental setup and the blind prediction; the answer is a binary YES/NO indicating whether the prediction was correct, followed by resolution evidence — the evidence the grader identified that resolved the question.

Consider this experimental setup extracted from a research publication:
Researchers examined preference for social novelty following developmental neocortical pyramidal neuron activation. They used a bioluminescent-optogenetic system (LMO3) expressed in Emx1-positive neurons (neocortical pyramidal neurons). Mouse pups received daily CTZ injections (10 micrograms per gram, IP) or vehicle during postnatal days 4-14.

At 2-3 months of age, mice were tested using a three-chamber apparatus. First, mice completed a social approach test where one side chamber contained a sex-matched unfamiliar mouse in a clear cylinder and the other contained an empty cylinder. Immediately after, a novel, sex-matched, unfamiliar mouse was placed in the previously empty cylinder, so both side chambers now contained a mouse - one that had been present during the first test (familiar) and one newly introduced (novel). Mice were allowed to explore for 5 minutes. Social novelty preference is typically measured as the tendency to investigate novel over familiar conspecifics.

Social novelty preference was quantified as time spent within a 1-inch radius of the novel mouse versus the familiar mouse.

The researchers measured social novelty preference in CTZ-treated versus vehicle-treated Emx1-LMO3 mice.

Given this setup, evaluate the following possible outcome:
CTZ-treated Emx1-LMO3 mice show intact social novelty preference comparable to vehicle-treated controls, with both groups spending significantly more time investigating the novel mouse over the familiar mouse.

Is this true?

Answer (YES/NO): NO